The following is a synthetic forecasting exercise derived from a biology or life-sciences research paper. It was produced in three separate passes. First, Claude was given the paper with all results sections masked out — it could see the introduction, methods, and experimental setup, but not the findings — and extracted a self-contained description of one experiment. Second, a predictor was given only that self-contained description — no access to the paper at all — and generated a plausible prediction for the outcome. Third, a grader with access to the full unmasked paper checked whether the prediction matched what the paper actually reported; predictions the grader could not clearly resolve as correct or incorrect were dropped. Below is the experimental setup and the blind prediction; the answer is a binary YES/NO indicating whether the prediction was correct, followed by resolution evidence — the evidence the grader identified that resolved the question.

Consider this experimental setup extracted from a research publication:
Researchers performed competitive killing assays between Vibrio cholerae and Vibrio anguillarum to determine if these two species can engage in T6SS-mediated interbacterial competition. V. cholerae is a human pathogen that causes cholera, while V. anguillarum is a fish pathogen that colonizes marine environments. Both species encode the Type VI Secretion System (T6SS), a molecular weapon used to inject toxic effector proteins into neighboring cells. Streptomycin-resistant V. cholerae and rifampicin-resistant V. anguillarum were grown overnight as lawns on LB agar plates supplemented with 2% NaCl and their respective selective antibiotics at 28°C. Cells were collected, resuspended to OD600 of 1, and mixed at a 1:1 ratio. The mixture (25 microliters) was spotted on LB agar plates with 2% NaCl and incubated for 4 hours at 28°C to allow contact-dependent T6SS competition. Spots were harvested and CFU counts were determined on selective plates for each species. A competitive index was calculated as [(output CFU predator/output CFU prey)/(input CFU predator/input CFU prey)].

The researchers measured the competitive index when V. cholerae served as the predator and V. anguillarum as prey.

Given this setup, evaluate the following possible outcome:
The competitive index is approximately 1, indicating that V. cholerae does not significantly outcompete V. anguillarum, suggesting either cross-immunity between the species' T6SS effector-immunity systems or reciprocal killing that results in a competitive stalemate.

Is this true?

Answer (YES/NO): NO